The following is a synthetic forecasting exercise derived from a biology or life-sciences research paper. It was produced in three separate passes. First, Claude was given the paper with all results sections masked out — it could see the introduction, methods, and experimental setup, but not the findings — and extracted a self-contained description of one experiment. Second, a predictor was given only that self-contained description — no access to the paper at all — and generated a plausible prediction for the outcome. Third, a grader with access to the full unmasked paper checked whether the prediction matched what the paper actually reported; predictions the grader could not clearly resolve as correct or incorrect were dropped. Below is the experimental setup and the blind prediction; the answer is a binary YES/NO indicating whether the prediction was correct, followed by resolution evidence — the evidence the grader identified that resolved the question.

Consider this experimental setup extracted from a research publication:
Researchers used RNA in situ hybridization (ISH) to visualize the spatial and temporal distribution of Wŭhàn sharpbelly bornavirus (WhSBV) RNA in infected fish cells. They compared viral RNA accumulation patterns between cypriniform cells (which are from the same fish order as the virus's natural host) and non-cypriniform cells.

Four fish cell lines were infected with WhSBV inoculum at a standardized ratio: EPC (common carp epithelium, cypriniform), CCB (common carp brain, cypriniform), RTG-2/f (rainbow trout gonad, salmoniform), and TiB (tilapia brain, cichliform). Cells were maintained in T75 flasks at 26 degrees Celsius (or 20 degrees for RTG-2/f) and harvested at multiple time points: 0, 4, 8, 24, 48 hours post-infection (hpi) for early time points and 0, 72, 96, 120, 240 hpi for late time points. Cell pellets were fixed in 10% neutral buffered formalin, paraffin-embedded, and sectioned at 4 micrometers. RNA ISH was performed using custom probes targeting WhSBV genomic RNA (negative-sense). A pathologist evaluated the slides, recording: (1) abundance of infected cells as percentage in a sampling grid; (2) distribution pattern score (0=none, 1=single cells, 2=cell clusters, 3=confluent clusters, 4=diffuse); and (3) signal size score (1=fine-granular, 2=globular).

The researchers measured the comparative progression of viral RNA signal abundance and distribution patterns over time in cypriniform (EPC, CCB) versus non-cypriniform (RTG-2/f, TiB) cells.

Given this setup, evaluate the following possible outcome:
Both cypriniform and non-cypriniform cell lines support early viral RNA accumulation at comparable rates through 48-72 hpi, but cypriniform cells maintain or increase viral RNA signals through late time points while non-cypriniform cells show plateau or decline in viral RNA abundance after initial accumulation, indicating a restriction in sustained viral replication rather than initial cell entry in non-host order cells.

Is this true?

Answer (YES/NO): NO